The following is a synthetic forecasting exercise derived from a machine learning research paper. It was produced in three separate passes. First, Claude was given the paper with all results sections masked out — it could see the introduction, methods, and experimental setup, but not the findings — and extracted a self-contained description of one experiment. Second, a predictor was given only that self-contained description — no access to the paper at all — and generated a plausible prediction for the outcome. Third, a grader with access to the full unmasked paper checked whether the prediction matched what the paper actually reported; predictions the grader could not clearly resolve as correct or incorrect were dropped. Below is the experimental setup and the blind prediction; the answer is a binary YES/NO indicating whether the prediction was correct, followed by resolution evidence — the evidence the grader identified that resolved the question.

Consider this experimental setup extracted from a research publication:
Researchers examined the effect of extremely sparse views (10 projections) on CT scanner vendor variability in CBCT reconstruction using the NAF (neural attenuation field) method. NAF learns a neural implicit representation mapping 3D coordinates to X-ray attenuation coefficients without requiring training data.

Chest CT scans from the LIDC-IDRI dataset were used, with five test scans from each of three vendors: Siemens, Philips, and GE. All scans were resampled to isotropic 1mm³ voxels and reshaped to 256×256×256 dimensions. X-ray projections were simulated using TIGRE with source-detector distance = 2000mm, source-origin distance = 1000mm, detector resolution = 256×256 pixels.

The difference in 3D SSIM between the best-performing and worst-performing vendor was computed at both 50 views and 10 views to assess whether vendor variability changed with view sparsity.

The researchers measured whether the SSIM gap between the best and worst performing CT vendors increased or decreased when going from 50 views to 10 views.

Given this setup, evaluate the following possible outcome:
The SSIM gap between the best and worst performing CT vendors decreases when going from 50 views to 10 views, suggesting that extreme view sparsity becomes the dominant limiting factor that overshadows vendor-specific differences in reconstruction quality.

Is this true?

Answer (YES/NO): NO